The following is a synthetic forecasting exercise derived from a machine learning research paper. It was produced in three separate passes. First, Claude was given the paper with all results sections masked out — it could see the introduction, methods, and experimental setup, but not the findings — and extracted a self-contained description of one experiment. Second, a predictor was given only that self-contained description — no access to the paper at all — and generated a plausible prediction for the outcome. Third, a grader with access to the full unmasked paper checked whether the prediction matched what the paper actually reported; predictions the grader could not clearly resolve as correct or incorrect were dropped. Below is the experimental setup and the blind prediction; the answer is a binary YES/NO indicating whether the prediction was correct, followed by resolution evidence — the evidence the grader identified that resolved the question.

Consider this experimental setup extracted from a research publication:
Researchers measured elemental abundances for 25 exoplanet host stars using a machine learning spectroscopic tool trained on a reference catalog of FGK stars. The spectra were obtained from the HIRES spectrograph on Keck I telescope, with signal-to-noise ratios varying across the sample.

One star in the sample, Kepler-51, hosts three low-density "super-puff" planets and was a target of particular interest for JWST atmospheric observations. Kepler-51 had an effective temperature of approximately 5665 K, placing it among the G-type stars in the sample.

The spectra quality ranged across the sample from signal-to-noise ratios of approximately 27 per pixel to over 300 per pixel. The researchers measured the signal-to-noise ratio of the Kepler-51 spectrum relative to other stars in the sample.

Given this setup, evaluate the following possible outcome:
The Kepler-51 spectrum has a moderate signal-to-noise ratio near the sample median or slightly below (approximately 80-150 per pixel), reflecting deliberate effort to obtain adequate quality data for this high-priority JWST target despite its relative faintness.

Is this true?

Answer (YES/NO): NO